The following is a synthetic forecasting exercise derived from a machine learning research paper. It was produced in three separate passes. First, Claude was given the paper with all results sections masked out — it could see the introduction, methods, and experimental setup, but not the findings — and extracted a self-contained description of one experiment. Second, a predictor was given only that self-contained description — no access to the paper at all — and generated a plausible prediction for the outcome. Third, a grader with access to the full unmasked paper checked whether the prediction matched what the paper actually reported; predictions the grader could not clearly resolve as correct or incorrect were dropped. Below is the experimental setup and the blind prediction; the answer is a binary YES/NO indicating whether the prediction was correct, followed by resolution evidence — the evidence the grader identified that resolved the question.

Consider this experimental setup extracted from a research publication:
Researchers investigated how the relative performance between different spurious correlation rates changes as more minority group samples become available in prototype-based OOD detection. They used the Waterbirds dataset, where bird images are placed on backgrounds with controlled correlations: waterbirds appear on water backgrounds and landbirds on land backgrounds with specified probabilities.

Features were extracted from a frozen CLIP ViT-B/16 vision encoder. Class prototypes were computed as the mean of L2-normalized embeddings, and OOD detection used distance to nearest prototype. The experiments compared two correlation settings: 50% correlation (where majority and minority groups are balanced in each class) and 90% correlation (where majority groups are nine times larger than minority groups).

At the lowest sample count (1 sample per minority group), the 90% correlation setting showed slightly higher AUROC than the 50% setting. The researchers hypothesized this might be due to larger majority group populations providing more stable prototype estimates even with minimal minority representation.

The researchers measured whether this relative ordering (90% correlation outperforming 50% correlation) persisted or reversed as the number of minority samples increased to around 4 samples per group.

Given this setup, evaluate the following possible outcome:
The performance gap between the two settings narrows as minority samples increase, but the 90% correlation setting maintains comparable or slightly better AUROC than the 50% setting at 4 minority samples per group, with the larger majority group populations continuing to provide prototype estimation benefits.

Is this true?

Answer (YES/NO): NO